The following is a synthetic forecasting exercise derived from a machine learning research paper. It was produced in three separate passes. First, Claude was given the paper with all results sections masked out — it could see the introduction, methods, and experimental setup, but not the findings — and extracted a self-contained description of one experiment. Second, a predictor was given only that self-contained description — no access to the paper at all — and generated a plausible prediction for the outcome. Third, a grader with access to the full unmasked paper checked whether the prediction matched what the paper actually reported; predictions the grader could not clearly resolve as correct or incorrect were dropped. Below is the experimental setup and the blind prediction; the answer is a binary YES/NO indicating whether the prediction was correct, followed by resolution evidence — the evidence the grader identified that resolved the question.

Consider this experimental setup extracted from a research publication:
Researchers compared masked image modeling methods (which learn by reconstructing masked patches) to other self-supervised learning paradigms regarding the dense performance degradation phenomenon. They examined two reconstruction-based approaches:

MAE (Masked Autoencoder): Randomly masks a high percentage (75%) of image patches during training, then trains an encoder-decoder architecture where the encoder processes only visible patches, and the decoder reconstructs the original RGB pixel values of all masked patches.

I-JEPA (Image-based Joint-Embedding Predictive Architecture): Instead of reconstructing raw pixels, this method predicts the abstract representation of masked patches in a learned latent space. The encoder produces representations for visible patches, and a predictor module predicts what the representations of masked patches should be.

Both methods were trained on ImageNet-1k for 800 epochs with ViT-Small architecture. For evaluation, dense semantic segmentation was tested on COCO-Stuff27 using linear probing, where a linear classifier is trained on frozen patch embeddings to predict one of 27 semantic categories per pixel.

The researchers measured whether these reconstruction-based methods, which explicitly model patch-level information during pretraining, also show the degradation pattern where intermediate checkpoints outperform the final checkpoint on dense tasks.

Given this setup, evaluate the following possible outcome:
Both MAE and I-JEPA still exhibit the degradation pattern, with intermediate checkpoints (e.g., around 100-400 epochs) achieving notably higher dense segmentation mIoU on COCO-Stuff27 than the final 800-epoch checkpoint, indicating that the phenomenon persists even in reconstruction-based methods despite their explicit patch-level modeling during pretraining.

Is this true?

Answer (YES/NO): YES